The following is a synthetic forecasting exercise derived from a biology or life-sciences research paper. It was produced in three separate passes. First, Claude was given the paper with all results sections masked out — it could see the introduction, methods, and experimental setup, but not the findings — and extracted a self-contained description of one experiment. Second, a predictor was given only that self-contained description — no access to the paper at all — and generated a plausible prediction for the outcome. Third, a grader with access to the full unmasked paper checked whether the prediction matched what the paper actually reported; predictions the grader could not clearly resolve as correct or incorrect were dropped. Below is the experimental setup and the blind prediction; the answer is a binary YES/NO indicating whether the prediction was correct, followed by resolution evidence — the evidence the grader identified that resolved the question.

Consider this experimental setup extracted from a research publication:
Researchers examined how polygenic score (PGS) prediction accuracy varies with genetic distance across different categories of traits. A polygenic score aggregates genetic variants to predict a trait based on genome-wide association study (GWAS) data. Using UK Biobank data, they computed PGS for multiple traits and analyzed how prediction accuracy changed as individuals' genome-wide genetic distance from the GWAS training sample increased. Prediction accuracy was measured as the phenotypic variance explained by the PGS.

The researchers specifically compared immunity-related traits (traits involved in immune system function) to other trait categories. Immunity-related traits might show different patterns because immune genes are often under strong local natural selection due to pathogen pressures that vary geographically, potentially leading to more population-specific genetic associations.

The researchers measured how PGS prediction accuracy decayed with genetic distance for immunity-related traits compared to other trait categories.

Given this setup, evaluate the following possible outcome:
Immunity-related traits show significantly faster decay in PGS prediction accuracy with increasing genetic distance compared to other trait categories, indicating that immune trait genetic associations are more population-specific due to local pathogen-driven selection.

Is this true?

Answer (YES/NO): YES